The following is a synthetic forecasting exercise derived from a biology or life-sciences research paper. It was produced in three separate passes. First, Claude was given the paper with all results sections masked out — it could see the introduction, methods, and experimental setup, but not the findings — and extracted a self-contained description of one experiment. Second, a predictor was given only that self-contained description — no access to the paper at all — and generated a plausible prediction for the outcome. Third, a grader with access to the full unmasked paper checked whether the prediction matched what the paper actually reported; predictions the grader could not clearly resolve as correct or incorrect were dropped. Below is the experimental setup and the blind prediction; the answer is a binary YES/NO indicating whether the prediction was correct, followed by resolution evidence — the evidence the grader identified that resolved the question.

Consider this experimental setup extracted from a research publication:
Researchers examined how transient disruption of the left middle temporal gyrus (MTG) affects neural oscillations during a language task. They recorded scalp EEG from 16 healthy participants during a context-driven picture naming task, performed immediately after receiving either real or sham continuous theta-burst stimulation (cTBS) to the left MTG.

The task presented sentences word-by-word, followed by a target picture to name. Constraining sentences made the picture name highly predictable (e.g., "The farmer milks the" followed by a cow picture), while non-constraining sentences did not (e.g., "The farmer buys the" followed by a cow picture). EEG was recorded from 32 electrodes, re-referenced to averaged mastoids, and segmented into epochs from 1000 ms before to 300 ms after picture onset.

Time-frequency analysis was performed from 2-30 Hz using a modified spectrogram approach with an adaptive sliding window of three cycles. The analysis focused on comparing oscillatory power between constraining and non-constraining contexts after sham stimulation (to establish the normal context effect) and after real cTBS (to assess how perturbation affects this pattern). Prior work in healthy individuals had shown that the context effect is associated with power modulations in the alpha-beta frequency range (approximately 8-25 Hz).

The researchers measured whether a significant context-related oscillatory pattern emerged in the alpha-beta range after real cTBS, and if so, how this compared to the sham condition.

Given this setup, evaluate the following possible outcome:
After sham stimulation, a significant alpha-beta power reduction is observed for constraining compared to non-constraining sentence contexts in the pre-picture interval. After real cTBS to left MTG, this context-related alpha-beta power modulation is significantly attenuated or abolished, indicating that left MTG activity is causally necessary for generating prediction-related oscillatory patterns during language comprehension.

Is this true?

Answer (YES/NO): NO